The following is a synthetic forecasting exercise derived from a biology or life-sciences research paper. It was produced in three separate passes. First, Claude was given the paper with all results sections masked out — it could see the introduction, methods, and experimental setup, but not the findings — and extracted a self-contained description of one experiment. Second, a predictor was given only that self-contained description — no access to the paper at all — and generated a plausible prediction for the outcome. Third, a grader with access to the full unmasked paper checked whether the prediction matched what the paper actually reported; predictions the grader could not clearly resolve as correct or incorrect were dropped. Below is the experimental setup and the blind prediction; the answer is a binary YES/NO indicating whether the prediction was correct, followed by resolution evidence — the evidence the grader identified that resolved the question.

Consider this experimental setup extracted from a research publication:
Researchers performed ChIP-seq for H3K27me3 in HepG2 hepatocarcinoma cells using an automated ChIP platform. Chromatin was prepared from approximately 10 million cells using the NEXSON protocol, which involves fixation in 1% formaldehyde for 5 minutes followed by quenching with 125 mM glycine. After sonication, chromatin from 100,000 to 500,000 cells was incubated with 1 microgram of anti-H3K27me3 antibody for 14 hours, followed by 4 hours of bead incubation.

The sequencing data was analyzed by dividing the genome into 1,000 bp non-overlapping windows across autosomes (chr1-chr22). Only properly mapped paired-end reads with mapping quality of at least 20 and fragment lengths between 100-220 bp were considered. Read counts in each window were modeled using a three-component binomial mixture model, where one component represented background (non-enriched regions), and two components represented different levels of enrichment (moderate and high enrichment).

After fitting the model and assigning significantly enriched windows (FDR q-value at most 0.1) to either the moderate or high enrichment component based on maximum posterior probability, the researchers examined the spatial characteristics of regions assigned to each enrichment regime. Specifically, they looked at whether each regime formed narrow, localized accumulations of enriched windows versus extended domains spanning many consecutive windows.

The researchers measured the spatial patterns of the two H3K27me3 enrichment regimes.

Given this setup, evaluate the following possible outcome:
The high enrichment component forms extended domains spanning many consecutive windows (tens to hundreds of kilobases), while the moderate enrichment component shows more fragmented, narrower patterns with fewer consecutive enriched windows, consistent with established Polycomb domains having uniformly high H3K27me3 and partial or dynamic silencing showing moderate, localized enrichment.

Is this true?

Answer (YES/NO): NO